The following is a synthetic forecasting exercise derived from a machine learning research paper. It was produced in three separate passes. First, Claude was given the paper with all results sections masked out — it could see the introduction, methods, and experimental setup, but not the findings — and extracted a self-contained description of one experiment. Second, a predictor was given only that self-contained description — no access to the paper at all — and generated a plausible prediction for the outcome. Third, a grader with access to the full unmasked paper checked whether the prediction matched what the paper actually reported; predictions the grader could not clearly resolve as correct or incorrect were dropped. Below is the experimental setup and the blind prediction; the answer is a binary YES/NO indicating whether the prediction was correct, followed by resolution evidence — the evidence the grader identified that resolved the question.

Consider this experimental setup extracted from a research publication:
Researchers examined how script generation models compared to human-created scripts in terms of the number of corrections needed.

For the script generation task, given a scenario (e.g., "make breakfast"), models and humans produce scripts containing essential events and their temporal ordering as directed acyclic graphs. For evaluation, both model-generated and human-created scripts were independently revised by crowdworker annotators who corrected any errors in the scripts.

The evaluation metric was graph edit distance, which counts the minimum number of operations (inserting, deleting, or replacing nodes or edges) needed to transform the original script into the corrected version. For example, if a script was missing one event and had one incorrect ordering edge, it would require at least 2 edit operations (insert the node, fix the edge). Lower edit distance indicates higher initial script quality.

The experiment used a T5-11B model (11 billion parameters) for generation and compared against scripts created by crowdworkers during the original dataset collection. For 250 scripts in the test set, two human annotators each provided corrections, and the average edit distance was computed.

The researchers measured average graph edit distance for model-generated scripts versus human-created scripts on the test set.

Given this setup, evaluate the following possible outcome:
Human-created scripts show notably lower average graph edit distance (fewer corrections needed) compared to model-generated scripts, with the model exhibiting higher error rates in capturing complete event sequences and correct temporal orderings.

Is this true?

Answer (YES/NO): YES